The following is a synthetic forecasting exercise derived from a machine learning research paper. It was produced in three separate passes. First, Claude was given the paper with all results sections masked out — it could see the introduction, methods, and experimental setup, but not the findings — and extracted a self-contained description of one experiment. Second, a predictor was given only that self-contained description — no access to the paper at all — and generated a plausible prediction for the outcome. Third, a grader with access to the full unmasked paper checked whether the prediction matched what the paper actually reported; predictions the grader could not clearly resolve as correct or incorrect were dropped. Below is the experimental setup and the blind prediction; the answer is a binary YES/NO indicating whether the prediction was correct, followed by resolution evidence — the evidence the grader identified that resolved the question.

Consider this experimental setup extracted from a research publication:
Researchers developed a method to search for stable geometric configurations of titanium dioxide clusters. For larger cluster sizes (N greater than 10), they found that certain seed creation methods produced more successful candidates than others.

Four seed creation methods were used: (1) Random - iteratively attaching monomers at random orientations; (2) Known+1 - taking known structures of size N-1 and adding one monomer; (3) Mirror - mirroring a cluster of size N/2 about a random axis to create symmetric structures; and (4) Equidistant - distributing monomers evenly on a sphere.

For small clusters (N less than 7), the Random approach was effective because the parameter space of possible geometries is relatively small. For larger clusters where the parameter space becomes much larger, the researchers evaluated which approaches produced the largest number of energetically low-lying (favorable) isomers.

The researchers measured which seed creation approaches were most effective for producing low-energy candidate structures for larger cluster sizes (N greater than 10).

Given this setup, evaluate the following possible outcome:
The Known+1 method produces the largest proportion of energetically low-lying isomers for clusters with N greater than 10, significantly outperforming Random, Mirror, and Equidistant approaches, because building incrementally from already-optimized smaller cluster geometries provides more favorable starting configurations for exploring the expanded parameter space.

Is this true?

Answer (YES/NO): NO